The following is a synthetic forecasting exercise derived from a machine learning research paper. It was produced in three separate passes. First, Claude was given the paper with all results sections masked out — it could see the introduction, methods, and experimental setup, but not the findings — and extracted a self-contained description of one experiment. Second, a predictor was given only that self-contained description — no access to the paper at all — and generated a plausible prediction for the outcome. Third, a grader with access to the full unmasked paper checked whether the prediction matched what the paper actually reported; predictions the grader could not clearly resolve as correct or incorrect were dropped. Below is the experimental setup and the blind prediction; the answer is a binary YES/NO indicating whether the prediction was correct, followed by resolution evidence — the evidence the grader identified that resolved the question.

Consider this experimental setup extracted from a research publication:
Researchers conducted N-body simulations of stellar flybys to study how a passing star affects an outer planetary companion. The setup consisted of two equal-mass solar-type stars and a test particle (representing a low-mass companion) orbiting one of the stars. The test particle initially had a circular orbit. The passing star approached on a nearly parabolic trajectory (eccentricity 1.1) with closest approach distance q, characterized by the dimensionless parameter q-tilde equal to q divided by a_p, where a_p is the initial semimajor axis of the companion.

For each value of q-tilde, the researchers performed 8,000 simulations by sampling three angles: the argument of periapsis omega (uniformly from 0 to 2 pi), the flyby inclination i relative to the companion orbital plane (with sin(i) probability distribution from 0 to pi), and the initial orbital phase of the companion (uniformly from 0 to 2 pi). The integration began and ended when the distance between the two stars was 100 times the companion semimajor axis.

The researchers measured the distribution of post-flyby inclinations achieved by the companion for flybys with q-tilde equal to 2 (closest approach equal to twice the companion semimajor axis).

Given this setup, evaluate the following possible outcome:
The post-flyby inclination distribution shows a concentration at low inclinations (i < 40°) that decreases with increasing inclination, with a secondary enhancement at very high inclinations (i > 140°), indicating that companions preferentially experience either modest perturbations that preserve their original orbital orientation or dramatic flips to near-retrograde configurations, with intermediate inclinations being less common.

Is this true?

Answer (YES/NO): NO